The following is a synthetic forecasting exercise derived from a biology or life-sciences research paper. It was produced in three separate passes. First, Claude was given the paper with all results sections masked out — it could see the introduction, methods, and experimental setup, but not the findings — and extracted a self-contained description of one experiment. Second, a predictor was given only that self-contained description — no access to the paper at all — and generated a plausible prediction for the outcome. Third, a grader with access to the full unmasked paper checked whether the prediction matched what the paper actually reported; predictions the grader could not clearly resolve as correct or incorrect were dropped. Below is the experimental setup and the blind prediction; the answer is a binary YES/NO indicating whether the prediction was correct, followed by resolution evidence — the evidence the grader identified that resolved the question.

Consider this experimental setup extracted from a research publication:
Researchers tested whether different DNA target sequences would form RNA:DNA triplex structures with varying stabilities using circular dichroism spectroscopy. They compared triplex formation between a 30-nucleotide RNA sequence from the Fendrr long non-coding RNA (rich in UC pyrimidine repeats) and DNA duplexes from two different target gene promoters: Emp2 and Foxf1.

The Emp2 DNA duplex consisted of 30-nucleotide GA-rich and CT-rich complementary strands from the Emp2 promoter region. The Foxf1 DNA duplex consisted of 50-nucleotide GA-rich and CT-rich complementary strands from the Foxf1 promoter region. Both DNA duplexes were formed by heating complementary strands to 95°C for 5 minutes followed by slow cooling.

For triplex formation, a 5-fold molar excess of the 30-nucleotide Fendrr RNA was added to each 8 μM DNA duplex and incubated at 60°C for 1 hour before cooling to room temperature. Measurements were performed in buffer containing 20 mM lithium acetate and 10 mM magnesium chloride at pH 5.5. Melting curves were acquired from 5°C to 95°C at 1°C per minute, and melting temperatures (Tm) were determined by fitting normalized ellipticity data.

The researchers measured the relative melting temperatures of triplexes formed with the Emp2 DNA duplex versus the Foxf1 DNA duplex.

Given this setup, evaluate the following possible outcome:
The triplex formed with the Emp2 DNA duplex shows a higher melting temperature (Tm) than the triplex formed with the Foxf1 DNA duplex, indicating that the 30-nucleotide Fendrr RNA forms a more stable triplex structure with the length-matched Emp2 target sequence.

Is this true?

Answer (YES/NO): NO